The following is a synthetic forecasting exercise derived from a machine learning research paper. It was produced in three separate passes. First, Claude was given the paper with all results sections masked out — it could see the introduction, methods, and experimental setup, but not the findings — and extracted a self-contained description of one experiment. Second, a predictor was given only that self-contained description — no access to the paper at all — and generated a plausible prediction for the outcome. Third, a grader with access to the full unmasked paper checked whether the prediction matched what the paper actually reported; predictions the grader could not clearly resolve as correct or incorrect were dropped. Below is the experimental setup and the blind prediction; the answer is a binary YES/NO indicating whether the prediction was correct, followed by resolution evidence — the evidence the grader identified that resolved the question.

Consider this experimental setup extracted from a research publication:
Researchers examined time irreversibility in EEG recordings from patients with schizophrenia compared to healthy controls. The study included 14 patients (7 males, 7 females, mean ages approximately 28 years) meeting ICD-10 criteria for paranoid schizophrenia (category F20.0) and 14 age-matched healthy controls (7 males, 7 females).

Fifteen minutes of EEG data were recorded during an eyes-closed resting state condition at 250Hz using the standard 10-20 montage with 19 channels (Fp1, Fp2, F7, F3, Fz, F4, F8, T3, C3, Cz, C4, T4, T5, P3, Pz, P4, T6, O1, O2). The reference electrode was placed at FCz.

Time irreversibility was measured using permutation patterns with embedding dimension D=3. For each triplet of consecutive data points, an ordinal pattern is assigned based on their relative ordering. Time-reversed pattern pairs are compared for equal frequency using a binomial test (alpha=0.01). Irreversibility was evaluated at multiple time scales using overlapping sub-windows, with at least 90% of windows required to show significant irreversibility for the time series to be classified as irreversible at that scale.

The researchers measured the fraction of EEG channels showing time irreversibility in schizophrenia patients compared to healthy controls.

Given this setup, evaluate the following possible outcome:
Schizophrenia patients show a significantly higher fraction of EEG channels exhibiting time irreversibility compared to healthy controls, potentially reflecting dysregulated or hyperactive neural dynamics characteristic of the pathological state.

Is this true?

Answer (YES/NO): NO